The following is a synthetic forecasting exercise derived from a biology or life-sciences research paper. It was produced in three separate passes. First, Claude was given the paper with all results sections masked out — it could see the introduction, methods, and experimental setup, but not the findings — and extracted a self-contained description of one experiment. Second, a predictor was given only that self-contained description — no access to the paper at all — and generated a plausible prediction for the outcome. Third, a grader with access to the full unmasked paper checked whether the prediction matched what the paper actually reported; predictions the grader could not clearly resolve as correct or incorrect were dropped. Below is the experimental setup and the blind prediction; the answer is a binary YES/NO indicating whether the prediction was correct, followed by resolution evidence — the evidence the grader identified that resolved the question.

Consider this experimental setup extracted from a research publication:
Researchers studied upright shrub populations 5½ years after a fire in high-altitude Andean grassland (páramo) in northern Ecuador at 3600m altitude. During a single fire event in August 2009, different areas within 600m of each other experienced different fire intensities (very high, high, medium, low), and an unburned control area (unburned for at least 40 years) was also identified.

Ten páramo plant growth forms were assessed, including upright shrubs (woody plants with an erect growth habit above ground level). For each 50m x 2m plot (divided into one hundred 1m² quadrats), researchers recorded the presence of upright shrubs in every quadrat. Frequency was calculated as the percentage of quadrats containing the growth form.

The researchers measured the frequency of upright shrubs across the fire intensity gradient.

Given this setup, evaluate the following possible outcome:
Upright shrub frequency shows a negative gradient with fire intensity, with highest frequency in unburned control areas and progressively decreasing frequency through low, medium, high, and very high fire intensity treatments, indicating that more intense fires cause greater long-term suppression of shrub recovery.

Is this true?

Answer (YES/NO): NO